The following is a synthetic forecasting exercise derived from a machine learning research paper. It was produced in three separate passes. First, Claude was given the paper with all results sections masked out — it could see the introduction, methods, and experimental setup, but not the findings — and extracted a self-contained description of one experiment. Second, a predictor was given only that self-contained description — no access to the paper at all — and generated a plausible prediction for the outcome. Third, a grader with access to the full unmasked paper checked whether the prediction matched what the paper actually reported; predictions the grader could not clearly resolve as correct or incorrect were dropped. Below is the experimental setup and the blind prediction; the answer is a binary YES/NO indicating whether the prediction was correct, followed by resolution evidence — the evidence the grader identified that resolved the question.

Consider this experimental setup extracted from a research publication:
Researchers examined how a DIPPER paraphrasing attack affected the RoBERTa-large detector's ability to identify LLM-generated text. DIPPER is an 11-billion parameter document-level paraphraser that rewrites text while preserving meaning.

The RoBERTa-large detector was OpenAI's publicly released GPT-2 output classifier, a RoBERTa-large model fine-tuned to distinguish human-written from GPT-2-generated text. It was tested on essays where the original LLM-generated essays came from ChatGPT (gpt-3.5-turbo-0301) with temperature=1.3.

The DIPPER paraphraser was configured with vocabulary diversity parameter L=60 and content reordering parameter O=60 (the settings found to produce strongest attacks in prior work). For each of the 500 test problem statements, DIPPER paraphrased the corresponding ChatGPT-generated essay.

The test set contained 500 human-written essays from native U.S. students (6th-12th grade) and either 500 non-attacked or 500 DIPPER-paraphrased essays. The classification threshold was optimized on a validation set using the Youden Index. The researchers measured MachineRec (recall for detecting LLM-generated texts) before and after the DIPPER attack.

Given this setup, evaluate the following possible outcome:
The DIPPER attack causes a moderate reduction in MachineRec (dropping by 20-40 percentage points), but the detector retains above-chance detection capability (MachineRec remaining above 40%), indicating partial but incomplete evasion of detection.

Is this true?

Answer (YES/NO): NO